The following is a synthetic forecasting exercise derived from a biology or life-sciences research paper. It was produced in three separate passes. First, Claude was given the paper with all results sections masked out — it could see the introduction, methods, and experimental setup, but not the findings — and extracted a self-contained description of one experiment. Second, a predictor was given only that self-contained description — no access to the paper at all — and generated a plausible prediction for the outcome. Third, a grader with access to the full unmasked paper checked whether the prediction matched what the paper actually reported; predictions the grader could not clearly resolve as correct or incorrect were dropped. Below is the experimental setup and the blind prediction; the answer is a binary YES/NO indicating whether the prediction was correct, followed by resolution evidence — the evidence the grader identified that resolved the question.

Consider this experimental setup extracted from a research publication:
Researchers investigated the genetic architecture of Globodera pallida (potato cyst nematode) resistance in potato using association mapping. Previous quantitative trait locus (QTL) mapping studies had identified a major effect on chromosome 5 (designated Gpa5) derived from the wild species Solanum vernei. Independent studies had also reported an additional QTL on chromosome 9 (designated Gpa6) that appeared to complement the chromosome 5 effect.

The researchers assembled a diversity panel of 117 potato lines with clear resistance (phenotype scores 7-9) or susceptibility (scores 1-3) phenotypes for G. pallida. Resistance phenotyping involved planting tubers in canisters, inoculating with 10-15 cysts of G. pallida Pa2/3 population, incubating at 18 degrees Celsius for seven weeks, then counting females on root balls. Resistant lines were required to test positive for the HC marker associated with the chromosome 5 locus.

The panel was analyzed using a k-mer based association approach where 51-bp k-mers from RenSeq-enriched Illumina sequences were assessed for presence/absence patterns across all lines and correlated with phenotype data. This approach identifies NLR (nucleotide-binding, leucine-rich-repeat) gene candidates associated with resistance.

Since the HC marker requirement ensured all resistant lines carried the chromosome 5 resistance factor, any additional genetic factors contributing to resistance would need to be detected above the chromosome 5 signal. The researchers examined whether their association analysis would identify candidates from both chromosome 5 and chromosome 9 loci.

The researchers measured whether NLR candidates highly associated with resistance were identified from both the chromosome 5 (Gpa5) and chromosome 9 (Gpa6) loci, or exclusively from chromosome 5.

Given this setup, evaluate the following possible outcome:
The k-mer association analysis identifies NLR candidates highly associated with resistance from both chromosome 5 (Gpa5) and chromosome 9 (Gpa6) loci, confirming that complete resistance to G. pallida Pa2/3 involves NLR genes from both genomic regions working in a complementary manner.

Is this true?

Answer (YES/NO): NO